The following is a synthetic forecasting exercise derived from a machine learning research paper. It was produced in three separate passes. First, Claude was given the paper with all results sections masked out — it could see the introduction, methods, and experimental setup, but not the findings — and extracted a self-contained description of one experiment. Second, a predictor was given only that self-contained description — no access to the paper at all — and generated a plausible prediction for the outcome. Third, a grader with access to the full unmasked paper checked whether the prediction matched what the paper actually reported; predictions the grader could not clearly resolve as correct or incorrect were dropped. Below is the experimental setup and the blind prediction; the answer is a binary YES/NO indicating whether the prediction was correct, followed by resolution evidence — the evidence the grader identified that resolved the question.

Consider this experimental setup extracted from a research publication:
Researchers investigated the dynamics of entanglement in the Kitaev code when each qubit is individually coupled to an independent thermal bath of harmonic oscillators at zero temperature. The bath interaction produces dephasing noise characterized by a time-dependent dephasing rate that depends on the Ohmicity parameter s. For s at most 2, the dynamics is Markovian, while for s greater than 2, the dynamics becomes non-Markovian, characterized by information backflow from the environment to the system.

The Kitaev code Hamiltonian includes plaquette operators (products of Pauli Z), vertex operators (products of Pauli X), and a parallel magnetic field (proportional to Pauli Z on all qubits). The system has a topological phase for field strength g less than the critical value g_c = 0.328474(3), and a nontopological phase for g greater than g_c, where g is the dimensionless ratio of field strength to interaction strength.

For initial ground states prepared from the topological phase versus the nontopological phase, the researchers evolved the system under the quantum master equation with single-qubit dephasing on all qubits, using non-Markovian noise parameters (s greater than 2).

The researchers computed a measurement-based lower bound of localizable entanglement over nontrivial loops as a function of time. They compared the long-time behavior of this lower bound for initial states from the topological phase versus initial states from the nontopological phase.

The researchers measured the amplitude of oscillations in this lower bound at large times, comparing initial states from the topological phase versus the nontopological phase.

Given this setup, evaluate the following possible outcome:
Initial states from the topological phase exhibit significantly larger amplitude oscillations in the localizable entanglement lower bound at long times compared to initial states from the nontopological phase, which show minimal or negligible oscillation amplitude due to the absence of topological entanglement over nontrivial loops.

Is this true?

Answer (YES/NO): NO